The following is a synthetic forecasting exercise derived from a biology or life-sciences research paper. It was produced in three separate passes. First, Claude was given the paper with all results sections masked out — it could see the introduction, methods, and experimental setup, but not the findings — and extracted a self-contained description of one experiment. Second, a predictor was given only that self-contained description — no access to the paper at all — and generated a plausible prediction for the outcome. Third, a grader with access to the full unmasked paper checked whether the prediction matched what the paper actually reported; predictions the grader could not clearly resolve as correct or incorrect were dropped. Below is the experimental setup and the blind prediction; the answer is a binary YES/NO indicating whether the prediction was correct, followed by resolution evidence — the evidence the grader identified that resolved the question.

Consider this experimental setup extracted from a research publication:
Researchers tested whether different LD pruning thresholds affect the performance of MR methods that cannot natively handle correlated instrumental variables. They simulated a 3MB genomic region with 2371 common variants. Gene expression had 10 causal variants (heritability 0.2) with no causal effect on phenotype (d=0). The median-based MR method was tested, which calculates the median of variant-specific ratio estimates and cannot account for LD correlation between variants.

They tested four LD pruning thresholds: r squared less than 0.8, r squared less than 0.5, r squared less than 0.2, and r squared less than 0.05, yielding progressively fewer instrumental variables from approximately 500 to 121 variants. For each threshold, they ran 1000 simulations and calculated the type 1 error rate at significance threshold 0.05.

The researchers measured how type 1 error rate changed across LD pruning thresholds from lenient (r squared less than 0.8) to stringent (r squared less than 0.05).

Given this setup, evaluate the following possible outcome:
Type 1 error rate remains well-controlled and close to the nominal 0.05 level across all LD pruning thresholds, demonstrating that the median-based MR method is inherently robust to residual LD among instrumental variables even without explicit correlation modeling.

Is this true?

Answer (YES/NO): NO